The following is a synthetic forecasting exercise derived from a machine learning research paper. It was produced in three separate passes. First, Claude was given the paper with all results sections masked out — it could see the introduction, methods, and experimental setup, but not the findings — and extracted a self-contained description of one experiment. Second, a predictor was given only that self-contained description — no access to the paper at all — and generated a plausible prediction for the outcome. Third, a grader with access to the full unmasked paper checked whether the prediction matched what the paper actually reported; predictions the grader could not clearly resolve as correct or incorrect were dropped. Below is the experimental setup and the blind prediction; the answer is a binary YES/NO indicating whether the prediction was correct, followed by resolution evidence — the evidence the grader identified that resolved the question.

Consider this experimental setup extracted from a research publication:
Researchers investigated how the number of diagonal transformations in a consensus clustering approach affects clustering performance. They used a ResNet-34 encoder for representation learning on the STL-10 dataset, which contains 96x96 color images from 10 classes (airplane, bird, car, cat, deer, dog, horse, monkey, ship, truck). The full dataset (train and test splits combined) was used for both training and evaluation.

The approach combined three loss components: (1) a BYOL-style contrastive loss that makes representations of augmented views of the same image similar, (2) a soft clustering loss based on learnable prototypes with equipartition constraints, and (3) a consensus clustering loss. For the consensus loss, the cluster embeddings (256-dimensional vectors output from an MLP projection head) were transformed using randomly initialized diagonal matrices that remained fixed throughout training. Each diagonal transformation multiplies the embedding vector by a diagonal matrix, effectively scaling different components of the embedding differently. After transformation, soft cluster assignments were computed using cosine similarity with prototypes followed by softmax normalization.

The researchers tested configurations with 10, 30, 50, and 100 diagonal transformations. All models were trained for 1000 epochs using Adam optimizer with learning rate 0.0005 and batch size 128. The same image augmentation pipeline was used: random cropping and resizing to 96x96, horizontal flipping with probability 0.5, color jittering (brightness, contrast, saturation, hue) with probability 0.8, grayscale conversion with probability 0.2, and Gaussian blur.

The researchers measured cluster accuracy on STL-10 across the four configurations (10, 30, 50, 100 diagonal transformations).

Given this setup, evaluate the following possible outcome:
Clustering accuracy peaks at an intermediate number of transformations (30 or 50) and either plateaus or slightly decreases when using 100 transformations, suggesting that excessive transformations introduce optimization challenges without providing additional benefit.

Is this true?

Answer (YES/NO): NO